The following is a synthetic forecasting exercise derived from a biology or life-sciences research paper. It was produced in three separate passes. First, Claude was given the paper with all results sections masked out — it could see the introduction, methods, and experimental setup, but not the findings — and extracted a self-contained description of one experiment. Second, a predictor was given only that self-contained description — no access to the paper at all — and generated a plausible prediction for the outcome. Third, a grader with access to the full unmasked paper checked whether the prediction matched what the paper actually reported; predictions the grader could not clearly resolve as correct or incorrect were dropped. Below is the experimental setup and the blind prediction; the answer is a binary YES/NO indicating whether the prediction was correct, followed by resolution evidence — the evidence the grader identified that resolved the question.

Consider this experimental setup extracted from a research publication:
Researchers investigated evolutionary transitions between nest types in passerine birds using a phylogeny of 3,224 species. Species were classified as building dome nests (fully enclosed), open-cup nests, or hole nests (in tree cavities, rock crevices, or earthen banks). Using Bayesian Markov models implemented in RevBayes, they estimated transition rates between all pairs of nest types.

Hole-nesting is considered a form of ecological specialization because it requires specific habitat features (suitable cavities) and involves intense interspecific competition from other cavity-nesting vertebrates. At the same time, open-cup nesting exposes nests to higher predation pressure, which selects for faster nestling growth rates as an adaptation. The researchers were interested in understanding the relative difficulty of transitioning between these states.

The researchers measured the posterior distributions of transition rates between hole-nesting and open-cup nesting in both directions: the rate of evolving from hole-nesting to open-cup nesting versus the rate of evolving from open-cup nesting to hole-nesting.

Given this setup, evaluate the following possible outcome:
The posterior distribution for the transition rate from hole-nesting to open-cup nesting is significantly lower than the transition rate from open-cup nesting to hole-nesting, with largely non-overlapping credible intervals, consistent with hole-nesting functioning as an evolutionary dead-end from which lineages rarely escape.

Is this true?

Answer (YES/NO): NO